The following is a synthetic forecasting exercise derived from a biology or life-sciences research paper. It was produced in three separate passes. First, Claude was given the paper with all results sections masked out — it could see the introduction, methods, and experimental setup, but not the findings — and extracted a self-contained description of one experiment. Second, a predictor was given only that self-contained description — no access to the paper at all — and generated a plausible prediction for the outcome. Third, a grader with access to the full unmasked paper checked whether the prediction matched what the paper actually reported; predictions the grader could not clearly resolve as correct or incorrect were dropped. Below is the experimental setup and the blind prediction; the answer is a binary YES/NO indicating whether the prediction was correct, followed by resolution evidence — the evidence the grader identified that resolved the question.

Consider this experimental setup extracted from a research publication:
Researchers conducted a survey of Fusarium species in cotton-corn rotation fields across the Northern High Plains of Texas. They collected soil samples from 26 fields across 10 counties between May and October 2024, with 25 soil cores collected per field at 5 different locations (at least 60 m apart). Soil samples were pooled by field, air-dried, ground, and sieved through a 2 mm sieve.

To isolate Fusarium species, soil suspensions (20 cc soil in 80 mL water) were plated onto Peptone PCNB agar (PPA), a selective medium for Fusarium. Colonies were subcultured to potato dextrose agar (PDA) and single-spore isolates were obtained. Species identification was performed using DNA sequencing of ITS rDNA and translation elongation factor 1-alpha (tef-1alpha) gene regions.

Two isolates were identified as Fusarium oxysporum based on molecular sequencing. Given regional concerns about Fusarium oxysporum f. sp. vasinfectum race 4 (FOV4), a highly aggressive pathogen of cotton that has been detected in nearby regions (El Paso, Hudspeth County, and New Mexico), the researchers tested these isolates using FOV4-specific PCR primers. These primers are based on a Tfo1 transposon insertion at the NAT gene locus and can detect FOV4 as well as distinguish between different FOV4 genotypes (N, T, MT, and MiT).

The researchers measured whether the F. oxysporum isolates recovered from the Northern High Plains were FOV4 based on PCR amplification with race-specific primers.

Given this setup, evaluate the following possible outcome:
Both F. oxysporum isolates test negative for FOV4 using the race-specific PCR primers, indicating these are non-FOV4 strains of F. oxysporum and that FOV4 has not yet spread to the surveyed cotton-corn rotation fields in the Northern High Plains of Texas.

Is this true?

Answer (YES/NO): YES